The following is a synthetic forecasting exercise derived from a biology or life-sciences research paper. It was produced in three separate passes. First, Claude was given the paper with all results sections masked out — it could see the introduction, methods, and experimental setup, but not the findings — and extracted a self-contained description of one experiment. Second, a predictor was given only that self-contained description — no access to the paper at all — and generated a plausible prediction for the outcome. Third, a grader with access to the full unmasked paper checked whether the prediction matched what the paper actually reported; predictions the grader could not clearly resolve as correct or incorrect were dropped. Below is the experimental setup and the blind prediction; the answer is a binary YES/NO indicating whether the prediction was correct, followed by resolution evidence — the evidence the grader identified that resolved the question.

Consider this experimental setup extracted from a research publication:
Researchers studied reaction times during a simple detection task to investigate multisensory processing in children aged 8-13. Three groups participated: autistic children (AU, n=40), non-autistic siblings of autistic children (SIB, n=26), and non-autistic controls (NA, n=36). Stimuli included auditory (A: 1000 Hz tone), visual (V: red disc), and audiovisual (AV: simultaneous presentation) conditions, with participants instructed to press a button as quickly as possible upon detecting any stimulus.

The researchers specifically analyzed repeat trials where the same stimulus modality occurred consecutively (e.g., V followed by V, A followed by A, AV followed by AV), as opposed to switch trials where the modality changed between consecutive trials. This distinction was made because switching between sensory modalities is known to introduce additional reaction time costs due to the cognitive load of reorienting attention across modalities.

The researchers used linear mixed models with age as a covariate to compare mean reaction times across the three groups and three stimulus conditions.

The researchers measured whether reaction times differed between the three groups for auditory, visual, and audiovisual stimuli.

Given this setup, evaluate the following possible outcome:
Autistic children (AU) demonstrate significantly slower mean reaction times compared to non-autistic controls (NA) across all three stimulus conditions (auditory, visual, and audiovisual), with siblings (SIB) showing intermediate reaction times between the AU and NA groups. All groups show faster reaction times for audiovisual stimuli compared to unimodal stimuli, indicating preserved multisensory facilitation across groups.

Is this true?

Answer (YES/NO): NO